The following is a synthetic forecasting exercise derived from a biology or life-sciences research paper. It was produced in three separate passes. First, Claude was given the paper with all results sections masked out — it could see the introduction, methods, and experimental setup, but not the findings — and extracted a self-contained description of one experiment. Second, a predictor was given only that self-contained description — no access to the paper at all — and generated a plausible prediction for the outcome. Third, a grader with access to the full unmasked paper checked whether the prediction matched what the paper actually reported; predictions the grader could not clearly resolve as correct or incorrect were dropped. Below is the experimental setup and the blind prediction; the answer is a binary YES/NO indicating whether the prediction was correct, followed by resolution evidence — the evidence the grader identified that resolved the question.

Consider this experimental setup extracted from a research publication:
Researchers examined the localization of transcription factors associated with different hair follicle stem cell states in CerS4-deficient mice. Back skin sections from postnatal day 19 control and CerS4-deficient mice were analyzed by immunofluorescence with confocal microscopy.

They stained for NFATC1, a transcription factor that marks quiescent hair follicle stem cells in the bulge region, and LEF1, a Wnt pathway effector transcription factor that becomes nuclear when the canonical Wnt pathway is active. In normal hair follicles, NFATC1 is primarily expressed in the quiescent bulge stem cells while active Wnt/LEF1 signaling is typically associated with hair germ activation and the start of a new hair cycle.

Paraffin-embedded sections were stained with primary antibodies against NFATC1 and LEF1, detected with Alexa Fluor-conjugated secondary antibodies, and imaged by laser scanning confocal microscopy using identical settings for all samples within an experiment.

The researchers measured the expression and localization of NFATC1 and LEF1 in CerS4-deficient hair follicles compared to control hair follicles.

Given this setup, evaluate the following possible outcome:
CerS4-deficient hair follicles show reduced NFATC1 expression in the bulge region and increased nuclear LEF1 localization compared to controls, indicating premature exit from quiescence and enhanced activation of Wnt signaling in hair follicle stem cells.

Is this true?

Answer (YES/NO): YES